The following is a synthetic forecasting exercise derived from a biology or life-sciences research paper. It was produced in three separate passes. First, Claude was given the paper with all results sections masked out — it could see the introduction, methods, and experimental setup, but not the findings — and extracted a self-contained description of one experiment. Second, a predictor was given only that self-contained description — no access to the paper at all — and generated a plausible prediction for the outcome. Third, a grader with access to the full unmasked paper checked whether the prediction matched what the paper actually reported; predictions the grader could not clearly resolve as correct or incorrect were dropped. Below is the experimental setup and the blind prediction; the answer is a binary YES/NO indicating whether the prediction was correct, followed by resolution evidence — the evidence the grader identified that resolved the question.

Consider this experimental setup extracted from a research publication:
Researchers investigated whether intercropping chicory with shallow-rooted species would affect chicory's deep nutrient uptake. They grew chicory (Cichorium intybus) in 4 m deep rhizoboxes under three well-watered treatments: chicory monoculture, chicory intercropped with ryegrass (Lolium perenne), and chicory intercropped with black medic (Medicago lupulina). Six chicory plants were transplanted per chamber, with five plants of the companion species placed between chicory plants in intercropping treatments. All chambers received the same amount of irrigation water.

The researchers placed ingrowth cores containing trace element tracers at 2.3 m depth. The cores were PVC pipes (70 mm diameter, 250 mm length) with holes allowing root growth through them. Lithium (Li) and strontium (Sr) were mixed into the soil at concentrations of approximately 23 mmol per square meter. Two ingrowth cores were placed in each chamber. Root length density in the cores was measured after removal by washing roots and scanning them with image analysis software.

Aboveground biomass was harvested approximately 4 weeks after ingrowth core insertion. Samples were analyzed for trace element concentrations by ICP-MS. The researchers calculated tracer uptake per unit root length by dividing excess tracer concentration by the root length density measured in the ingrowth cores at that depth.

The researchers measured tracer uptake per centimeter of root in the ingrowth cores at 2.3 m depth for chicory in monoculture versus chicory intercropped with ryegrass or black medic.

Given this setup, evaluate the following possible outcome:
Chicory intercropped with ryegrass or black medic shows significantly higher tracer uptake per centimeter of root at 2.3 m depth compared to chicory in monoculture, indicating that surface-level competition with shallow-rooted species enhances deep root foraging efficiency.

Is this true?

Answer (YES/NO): NO